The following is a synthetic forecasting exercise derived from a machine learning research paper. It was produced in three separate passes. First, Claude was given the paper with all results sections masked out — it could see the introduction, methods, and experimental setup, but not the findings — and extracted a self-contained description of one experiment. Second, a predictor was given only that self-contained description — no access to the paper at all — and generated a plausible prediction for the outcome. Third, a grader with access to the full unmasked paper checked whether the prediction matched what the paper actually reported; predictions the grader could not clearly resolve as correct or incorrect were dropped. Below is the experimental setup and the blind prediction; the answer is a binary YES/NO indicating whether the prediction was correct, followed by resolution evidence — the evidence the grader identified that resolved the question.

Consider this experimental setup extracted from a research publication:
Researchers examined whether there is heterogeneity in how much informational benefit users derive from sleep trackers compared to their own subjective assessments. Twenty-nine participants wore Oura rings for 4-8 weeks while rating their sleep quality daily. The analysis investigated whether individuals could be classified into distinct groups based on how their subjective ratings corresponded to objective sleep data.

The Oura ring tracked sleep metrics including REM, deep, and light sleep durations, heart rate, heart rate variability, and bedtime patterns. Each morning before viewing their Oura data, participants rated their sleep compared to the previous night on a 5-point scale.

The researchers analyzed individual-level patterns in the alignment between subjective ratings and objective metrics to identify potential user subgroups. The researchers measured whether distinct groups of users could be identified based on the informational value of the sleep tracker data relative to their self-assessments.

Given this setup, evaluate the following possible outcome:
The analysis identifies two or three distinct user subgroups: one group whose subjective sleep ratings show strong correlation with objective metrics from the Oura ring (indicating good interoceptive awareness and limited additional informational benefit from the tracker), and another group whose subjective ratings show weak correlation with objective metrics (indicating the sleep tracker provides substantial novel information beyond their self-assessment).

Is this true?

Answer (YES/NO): NO